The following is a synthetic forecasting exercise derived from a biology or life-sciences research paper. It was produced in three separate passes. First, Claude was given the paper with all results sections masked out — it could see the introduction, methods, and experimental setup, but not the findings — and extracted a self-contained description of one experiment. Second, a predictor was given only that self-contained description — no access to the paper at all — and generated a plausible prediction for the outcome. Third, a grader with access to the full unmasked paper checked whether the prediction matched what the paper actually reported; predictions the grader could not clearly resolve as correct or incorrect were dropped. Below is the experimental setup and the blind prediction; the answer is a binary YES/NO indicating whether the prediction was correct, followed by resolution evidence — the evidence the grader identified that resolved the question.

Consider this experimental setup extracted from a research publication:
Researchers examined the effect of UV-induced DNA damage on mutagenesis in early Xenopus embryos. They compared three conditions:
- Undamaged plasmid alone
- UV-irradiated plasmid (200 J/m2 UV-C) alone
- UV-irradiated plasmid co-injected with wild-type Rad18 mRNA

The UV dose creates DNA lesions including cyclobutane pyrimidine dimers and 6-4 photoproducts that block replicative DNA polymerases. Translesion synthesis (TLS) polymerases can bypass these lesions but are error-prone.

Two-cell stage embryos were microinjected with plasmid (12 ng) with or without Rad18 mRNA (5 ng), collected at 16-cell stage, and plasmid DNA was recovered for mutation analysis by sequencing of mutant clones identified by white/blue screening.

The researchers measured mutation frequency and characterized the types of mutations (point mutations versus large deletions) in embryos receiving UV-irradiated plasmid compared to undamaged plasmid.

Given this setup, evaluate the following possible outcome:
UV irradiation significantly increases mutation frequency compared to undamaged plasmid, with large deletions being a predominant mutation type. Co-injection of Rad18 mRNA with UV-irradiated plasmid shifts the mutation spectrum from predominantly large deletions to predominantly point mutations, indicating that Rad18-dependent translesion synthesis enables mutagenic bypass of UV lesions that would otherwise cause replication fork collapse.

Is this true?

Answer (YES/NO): NO